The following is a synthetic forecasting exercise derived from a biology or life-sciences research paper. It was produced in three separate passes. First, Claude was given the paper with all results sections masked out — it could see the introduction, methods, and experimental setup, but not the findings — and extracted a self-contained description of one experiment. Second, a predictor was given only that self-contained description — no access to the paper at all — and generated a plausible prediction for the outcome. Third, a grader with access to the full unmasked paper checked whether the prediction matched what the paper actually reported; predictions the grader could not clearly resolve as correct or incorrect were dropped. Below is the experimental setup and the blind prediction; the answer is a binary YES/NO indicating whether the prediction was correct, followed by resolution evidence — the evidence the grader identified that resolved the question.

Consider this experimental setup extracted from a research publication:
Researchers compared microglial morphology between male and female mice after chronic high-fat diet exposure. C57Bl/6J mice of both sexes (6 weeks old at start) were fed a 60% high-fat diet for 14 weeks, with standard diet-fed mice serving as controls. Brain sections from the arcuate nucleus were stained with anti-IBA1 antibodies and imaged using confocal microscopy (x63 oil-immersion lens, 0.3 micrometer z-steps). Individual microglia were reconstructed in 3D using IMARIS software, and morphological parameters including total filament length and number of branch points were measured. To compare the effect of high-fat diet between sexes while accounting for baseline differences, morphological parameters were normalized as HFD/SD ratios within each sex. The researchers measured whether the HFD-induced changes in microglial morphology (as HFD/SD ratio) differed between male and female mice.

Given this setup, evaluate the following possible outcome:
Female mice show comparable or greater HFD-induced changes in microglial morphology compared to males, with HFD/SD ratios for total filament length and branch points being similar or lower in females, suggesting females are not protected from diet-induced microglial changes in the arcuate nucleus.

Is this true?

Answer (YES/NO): YES